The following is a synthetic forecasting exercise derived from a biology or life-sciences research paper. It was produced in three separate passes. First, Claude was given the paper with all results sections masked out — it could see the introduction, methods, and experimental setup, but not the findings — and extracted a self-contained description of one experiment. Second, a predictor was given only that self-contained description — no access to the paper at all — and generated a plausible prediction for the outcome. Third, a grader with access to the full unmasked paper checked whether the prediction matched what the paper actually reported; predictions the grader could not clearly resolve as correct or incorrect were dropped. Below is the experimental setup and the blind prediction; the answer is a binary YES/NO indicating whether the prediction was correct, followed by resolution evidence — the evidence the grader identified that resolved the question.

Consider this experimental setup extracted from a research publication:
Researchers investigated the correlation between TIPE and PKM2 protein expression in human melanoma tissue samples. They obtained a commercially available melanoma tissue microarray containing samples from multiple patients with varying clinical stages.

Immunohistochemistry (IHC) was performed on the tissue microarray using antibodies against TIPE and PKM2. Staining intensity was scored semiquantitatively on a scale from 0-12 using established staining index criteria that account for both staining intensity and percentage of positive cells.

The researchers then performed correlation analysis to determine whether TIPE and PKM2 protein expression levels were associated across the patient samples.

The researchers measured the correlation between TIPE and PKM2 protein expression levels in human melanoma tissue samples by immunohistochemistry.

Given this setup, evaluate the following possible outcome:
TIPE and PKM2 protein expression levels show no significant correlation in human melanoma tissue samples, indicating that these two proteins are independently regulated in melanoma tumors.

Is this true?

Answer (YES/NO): NO